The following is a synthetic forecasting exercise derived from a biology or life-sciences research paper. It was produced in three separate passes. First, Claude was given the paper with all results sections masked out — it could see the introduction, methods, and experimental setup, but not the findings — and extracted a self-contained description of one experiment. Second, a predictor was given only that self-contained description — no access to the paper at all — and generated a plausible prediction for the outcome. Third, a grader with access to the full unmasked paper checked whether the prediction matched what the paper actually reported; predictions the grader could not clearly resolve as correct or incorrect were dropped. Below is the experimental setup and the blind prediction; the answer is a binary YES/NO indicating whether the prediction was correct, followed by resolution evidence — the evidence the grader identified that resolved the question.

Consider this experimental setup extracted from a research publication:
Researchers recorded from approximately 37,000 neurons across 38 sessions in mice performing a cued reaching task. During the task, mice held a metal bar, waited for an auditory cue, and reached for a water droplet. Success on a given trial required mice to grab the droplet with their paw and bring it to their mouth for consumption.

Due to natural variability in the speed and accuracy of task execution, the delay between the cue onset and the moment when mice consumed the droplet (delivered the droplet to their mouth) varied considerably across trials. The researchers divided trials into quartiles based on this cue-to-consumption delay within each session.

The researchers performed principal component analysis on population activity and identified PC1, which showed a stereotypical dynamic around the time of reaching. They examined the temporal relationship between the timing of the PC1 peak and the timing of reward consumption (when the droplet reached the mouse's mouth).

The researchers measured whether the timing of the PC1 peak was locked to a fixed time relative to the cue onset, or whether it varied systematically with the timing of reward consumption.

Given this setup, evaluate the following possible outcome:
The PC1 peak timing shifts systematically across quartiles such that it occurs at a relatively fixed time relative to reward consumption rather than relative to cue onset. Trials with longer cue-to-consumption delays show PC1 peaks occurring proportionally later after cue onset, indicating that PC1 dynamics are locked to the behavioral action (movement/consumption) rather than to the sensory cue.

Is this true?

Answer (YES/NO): YES